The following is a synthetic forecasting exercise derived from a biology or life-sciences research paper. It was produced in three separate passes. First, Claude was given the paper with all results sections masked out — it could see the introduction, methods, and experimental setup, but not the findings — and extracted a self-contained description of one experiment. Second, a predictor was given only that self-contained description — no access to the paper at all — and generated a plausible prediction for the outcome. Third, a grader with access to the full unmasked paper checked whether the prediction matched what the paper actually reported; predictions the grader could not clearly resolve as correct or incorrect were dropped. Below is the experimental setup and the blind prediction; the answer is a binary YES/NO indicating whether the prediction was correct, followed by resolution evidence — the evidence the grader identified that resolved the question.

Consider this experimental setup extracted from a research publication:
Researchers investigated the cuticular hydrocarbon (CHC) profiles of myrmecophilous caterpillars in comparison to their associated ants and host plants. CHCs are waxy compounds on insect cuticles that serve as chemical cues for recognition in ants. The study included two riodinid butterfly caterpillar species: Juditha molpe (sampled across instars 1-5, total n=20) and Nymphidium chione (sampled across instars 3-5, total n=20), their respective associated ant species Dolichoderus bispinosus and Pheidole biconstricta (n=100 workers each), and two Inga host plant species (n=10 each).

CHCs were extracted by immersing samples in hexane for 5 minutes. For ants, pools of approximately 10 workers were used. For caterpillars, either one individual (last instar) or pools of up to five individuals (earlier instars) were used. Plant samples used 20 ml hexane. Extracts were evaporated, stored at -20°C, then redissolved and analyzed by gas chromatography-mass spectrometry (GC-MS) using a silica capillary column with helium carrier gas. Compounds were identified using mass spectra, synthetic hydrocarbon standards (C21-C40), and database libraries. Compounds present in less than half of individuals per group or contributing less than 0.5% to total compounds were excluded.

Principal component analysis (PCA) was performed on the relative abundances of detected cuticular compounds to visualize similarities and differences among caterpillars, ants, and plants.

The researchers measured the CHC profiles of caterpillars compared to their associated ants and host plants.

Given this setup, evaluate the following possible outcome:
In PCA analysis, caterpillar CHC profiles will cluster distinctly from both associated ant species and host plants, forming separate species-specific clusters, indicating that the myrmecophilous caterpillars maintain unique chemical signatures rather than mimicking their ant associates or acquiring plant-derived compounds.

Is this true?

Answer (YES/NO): NO